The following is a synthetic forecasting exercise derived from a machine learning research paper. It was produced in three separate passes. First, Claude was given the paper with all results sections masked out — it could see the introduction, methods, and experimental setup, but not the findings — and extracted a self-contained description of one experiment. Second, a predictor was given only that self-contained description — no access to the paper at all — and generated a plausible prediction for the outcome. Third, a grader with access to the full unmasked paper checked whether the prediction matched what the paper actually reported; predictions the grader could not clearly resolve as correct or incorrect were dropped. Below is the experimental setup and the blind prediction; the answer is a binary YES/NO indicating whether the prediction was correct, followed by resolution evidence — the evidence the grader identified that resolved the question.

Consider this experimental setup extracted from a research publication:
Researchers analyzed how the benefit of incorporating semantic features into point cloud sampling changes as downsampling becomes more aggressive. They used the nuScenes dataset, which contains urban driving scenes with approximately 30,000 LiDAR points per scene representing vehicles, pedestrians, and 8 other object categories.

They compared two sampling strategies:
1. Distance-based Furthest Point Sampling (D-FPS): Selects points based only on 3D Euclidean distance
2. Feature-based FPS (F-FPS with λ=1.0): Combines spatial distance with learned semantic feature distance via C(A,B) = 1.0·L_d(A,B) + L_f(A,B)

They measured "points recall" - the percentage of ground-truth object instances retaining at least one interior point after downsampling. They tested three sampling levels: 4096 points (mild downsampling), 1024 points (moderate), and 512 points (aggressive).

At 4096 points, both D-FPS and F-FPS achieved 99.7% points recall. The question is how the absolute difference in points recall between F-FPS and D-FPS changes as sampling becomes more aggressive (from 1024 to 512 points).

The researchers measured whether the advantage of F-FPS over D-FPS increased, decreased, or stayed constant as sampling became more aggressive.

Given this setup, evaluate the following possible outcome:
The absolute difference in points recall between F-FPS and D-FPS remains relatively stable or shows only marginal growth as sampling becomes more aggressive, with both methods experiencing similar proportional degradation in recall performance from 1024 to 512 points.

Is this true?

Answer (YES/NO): YES